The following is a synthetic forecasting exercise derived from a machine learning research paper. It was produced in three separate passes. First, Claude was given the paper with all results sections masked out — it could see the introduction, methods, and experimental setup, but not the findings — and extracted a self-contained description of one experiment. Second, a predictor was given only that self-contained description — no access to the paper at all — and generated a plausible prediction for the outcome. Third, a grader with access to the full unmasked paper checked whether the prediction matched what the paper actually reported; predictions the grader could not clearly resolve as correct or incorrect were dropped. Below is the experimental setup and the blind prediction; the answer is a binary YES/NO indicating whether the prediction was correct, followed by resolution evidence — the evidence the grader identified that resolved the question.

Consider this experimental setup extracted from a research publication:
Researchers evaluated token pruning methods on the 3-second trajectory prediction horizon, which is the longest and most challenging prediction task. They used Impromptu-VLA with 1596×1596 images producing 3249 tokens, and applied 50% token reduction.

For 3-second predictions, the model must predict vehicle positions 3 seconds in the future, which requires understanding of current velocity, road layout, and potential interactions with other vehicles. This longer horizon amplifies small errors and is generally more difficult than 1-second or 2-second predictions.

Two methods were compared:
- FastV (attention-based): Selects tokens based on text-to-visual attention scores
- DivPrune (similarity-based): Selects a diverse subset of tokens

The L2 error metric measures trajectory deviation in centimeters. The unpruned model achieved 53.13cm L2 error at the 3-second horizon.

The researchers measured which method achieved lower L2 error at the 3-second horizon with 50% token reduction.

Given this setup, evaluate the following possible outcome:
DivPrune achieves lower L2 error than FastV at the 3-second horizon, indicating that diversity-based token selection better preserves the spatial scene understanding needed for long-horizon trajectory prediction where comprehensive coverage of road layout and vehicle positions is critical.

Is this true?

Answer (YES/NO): YES